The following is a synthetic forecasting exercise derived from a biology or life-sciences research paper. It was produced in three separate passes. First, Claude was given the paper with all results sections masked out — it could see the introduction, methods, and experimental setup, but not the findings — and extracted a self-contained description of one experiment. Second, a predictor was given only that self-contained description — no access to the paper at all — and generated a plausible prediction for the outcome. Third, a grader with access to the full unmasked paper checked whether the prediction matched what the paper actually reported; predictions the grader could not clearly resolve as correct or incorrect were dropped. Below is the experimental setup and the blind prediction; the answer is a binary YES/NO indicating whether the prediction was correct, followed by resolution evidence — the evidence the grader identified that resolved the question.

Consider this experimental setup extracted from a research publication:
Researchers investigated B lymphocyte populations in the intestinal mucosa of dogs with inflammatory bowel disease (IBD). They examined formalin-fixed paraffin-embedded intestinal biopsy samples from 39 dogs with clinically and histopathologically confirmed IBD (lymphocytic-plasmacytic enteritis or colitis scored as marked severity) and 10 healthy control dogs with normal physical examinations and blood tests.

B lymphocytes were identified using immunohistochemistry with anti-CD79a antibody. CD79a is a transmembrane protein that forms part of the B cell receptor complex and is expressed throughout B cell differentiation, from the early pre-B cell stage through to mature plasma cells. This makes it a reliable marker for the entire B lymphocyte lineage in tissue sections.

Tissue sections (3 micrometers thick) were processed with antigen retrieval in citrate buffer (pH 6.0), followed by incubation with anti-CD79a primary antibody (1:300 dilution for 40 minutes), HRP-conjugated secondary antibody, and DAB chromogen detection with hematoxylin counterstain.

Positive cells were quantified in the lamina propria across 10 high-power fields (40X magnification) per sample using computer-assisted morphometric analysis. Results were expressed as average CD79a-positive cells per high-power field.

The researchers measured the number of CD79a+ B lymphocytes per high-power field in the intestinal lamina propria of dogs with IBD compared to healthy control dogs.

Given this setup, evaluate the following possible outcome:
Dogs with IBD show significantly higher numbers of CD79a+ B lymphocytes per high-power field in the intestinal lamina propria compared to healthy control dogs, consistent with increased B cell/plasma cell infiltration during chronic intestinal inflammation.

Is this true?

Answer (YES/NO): YES